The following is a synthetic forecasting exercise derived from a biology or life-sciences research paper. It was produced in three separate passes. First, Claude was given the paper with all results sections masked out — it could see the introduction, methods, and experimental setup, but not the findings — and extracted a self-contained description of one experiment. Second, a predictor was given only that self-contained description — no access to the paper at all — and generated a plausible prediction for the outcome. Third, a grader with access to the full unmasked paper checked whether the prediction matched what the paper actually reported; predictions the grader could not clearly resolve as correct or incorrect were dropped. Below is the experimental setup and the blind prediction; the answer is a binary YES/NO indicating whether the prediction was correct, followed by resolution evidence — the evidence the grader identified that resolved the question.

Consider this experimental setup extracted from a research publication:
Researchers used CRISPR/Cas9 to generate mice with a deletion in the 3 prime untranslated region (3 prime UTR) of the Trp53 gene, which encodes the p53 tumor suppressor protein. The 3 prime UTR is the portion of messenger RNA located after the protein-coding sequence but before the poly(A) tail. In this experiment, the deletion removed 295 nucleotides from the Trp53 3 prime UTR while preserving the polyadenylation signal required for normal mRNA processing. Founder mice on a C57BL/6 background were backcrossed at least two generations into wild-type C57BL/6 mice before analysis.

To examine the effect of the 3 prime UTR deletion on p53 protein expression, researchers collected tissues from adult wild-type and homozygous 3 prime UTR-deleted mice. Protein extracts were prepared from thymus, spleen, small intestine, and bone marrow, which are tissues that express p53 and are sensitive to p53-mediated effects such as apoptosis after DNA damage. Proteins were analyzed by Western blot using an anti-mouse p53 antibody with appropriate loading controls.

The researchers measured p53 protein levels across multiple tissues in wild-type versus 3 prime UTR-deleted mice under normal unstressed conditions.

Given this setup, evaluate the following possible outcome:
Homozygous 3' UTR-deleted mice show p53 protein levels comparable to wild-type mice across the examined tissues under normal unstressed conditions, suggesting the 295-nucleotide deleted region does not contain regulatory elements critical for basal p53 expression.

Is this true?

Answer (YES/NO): YES